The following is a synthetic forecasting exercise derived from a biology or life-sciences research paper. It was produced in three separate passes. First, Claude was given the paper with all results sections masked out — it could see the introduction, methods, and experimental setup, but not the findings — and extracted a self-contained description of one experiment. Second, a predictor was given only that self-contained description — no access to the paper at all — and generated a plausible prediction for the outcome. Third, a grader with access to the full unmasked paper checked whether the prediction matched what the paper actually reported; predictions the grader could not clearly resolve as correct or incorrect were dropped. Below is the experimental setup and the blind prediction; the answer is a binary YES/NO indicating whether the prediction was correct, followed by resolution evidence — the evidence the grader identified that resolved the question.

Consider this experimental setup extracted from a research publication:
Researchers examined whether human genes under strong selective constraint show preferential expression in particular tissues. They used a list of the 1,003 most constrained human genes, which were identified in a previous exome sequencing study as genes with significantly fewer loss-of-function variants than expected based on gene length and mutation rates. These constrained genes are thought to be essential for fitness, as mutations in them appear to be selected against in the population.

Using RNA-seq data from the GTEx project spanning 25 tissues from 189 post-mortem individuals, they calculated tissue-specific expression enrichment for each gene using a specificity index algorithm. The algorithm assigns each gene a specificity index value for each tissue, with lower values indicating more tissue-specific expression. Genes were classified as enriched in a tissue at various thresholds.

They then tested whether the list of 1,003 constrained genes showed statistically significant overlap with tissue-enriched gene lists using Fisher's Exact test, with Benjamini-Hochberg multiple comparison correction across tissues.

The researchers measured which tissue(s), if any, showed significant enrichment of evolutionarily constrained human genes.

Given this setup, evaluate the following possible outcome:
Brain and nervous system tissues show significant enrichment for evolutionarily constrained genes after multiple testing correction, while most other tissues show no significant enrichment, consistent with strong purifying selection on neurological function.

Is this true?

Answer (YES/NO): YES